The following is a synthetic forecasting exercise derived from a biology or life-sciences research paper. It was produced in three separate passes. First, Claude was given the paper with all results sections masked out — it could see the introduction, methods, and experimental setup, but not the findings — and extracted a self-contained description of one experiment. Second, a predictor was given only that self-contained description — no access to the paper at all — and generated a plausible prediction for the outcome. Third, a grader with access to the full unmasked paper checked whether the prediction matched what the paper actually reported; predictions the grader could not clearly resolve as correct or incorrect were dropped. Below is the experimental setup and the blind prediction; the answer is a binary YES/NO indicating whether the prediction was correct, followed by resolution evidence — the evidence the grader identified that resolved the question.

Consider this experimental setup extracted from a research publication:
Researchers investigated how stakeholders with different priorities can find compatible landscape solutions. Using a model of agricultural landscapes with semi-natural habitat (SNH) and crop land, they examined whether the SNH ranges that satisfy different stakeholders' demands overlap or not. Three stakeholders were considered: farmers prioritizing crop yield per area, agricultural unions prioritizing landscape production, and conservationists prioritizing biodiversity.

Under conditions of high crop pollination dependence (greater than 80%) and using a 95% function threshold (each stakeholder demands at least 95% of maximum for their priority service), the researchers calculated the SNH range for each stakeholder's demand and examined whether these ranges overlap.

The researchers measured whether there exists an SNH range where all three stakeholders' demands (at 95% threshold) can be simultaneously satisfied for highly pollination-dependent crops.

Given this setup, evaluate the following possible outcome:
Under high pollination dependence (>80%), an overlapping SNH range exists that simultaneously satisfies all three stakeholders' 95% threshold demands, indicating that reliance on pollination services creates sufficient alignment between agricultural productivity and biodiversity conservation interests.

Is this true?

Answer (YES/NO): NO